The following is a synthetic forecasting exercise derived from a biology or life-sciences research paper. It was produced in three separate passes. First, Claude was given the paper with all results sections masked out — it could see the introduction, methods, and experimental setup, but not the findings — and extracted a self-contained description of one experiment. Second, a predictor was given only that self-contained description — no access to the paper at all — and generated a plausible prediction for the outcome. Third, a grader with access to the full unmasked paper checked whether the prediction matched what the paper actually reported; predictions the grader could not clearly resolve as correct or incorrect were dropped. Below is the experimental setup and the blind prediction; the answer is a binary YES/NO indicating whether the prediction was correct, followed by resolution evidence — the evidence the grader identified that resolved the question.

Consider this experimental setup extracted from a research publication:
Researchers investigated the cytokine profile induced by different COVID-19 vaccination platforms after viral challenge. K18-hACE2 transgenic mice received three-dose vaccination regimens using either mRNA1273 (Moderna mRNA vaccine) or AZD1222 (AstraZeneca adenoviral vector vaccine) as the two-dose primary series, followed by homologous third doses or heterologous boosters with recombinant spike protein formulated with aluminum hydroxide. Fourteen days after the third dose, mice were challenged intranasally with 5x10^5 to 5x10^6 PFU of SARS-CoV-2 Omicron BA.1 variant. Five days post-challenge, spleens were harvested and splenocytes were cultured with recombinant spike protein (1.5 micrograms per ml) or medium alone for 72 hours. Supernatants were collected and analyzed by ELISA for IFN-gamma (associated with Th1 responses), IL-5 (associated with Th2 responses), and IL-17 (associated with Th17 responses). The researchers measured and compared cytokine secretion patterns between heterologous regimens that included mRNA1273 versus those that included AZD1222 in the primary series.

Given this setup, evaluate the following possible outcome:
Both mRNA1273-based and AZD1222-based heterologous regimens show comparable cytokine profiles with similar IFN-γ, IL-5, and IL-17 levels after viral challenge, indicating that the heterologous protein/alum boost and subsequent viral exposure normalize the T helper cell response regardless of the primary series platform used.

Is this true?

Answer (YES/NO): NO